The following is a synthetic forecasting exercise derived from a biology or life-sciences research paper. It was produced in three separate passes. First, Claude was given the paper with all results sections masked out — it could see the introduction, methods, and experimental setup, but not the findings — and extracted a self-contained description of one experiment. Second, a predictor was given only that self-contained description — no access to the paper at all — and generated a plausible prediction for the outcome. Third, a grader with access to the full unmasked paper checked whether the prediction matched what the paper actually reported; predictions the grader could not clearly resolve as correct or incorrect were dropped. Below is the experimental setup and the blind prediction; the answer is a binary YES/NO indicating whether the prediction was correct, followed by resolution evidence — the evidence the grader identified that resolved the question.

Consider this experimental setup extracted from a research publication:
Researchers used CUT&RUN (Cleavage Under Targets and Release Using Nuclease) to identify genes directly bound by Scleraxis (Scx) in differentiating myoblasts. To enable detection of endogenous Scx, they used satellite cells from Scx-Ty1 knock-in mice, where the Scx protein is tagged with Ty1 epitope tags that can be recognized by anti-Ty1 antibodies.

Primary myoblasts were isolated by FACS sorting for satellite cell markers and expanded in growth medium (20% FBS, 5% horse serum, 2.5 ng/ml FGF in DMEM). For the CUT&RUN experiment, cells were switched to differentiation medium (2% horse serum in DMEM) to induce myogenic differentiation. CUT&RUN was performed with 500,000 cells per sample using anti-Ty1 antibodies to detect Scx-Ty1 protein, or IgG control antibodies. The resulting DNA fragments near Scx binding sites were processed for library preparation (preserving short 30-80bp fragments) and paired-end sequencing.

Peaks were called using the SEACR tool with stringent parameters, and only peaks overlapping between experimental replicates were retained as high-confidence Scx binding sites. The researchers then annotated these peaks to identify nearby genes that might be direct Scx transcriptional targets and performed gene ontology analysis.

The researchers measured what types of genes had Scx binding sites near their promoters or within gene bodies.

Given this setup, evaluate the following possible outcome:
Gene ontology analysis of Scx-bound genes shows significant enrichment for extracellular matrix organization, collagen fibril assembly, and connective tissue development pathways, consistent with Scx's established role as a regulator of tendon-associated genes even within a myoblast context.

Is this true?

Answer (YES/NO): NO